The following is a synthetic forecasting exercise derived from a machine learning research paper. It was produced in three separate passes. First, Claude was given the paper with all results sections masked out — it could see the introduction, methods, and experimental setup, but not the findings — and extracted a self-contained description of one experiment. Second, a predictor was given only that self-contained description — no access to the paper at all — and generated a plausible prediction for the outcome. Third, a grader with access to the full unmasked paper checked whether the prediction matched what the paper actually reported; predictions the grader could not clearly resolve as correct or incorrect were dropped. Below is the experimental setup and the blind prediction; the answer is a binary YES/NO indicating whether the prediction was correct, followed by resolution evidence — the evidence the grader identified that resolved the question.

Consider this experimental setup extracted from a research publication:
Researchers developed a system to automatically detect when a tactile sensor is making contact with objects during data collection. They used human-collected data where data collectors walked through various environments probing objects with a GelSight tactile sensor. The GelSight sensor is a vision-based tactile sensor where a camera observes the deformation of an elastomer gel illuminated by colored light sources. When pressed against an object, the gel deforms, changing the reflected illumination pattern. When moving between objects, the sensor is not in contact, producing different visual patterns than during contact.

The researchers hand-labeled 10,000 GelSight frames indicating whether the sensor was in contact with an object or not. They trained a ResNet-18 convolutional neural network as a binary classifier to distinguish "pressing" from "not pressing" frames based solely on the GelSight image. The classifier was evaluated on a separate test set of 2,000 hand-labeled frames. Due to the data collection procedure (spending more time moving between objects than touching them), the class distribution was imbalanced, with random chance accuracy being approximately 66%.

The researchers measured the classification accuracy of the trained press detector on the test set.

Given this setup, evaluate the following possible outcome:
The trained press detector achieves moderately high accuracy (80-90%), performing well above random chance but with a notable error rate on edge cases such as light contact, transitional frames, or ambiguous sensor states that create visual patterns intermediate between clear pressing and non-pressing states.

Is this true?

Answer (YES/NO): NO